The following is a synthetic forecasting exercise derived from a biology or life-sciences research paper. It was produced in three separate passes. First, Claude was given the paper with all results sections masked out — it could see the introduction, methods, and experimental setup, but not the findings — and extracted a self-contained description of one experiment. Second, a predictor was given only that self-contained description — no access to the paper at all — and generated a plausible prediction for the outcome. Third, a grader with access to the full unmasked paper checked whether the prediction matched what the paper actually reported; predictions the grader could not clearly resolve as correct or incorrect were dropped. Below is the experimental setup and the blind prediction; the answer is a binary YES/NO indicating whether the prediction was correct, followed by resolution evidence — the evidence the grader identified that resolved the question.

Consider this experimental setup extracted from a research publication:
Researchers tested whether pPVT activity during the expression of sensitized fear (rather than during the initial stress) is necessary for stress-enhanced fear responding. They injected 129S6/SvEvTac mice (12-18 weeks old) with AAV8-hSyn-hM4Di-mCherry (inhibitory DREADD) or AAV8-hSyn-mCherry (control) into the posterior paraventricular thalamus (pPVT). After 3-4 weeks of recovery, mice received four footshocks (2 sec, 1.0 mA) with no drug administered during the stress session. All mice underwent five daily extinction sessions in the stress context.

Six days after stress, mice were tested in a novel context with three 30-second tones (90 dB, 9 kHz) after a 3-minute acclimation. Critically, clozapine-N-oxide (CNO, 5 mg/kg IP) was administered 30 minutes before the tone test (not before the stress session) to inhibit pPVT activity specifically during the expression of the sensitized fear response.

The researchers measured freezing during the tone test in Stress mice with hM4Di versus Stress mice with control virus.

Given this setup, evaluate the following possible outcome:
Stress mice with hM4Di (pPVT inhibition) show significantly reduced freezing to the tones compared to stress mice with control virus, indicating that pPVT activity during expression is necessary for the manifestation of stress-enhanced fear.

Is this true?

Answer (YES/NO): YES